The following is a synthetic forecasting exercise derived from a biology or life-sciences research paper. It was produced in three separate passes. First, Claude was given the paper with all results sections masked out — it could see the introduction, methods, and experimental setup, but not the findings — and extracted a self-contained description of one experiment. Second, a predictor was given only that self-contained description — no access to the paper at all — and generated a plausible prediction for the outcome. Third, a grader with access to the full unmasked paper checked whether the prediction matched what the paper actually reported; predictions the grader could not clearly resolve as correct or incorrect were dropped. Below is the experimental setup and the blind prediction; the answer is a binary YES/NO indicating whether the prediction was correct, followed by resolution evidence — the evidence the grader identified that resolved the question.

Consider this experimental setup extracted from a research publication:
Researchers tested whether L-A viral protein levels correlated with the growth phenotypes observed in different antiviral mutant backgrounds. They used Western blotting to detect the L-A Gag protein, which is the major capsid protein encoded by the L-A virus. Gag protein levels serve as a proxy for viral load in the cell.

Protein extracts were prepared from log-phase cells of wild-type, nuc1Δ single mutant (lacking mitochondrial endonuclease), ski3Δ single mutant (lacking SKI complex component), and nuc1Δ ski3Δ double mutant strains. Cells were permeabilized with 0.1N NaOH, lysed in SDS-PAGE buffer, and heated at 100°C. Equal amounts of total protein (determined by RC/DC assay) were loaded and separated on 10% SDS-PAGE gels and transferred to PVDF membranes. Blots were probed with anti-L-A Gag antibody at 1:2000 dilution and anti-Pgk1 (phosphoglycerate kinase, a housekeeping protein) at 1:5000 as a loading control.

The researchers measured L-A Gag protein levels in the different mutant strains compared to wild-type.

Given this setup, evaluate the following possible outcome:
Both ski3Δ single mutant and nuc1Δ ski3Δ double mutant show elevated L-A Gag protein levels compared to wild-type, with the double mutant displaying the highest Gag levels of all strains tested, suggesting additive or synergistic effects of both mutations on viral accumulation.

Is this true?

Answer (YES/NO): YES